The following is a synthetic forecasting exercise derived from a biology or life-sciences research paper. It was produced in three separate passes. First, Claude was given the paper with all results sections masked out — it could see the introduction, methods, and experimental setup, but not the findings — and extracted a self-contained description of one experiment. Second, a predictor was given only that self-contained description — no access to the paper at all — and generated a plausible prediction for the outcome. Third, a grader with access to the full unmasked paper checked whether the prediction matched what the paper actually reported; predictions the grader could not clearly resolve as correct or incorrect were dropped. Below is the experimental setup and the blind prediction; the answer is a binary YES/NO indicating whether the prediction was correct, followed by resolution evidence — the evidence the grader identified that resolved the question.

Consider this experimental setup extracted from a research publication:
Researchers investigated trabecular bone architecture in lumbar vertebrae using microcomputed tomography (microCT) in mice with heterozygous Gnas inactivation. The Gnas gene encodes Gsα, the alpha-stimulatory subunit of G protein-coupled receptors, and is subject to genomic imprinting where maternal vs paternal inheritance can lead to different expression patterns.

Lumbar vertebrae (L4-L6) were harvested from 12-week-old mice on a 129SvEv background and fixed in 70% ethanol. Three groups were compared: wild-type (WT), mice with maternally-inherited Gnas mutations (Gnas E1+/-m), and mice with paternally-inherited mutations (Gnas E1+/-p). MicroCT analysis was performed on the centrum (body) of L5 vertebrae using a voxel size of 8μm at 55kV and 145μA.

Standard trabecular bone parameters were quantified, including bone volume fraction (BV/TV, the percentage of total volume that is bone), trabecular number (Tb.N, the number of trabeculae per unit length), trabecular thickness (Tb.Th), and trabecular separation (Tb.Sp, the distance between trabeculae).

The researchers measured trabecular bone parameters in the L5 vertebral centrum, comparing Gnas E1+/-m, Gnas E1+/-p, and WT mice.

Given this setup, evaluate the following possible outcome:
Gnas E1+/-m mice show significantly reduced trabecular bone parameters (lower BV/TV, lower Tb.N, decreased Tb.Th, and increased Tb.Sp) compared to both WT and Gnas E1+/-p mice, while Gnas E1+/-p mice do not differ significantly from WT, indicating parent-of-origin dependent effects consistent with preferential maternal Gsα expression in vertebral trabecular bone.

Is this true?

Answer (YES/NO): NO